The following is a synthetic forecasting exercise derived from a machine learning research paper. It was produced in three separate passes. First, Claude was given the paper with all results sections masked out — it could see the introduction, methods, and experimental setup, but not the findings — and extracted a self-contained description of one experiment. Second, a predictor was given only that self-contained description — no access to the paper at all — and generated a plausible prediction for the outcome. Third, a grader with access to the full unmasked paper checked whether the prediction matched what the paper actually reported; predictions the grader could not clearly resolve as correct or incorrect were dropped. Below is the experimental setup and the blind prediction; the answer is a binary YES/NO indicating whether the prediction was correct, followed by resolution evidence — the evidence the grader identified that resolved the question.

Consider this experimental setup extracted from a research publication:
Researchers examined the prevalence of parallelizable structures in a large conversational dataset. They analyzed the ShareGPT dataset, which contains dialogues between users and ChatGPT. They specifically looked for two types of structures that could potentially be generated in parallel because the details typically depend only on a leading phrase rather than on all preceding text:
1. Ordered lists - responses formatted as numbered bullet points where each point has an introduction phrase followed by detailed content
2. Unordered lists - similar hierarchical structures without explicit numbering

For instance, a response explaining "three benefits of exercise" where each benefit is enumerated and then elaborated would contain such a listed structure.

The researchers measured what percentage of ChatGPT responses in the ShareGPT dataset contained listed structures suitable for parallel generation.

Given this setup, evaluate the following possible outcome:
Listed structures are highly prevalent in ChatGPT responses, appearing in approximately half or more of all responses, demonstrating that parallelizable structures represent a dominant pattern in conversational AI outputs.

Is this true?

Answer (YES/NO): NO